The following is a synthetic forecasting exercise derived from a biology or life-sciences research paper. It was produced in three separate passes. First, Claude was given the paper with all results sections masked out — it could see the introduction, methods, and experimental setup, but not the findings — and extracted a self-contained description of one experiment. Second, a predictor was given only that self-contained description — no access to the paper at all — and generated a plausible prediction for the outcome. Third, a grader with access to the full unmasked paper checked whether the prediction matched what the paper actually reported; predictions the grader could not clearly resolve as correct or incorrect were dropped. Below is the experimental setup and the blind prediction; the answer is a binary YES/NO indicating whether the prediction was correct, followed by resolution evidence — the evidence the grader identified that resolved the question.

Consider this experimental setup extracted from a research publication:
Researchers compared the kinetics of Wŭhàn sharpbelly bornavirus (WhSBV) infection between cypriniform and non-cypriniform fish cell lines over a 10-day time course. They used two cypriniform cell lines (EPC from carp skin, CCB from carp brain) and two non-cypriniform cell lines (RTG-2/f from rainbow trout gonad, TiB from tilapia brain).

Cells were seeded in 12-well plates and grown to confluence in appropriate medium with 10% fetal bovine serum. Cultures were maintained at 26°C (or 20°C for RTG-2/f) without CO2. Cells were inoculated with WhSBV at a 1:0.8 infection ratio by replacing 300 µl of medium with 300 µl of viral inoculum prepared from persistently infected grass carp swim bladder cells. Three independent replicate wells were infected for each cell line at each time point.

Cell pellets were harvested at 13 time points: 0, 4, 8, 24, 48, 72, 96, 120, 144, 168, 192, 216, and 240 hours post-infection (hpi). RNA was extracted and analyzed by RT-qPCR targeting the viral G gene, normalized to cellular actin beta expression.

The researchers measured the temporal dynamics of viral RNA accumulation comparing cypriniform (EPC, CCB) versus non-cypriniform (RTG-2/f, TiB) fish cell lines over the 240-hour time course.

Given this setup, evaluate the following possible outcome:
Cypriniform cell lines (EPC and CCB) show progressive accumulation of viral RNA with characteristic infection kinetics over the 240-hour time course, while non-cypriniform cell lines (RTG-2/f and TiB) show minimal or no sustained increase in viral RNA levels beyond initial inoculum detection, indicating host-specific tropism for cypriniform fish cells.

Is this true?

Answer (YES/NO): YES